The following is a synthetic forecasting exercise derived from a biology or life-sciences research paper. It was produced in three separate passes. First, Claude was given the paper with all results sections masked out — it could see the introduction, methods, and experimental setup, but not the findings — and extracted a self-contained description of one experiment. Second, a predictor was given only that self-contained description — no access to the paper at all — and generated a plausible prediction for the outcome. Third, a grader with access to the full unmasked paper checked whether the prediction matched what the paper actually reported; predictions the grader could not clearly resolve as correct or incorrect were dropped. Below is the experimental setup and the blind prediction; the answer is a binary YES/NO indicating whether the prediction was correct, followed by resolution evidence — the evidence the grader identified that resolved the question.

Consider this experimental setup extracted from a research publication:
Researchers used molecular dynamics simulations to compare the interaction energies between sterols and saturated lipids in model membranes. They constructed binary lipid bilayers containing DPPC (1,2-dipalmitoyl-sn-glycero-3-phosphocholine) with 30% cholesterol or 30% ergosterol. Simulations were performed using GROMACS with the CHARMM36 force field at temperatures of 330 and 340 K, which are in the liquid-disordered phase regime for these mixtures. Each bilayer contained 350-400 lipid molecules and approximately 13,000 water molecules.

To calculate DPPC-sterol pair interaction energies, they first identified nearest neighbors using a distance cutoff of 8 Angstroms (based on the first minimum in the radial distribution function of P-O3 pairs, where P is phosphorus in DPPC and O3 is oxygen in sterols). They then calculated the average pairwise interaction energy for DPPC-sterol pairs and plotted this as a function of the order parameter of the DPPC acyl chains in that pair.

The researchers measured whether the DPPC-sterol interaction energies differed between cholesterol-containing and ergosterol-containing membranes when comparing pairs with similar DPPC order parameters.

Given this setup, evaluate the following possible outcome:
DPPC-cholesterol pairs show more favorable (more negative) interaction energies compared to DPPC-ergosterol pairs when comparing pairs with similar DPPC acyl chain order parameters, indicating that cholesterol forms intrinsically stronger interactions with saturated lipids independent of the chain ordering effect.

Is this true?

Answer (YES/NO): NO